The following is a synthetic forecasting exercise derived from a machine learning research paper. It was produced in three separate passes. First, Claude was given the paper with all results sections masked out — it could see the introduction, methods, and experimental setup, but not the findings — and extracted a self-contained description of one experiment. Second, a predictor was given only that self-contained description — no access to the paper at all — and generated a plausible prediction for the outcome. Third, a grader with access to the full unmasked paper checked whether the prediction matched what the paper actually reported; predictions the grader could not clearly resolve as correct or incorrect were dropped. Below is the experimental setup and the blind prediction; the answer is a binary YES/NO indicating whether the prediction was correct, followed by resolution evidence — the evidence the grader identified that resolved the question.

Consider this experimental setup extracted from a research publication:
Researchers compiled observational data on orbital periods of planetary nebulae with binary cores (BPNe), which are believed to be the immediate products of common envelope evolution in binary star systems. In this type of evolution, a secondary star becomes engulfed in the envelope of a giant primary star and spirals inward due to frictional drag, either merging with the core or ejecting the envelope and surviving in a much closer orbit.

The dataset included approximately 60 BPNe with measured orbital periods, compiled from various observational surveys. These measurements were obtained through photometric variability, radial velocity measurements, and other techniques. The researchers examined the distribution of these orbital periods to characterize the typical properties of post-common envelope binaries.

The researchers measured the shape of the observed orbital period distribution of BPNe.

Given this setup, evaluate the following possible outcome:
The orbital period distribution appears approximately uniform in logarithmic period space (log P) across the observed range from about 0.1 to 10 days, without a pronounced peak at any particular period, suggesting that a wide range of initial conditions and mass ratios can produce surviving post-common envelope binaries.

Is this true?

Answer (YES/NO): NO